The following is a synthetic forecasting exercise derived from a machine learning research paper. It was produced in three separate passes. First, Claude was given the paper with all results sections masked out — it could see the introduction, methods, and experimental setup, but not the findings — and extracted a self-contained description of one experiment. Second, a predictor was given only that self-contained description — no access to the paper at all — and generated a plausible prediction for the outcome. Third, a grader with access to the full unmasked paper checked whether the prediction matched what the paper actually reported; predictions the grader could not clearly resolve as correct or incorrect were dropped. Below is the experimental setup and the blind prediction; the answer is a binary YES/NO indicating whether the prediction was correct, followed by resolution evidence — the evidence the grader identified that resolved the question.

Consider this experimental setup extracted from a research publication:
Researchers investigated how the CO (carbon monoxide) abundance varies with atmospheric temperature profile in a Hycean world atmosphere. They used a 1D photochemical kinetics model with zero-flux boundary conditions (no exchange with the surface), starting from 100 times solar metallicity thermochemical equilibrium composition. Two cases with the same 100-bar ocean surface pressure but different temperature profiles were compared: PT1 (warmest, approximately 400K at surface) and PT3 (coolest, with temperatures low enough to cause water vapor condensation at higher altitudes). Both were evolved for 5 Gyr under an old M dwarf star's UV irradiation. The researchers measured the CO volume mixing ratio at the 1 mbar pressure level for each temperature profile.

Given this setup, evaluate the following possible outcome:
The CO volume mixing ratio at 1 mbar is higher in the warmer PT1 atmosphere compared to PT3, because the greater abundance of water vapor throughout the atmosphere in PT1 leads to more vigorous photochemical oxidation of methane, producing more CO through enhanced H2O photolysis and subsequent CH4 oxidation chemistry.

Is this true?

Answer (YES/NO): NO